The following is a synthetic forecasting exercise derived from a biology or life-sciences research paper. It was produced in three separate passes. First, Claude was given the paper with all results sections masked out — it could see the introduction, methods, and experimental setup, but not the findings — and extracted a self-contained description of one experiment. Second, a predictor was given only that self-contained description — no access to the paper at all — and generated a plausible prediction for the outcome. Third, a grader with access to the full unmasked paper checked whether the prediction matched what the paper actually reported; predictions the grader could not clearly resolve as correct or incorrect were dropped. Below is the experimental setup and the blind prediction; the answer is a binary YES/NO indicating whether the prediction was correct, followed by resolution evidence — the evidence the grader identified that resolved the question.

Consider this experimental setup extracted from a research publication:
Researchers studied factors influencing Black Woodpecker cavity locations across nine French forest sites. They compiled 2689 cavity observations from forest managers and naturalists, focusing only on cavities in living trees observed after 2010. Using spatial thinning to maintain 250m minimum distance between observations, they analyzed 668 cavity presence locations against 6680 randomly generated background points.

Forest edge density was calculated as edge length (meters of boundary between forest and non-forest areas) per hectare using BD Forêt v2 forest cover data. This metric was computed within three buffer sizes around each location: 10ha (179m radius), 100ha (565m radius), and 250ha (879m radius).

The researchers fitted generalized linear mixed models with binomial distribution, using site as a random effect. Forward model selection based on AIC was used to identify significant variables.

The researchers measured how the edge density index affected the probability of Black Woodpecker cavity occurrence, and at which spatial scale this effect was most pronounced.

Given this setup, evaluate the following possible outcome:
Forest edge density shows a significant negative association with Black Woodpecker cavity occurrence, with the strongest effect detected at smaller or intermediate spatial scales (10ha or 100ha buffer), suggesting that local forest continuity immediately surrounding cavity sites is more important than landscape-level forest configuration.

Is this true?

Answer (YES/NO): YES